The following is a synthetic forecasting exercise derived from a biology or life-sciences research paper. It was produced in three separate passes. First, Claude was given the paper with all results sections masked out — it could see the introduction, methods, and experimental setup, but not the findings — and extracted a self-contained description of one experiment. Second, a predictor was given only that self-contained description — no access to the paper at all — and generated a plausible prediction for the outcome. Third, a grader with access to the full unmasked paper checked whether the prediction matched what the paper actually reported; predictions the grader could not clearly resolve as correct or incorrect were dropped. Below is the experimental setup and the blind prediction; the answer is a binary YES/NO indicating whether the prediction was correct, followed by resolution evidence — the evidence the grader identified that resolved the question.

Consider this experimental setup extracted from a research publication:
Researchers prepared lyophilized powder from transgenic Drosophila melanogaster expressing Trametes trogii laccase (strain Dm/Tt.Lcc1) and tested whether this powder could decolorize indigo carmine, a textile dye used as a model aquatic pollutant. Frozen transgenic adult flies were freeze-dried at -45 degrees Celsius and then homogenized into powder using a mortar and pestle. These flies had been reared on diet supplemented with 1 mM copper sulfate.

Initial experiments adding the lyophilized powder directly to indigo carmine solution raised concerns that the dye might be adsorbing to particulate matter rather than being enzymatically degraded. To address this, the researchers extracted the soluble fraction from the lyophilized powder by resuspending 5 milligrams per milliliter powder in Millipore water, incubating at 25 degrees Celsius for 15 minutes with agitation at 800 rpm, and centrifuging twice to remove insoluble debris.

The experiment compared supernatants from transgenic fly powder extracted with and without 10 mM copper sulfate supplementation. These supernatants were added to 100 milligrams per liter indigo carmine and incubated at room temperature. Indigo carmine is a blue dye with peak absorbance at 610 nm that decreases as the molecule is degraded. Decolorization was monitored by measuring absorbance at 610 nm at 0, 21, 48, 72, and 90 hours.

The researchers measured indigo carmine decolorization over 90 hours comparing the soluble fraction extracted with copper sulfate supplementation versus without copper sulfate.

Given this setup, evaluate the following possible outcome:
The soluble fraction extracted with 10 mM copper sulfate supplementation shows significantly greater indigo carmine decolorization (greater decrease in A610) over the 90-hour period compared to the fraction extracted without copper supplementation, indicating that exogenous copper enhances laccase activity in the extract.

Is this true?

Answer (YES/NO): YES